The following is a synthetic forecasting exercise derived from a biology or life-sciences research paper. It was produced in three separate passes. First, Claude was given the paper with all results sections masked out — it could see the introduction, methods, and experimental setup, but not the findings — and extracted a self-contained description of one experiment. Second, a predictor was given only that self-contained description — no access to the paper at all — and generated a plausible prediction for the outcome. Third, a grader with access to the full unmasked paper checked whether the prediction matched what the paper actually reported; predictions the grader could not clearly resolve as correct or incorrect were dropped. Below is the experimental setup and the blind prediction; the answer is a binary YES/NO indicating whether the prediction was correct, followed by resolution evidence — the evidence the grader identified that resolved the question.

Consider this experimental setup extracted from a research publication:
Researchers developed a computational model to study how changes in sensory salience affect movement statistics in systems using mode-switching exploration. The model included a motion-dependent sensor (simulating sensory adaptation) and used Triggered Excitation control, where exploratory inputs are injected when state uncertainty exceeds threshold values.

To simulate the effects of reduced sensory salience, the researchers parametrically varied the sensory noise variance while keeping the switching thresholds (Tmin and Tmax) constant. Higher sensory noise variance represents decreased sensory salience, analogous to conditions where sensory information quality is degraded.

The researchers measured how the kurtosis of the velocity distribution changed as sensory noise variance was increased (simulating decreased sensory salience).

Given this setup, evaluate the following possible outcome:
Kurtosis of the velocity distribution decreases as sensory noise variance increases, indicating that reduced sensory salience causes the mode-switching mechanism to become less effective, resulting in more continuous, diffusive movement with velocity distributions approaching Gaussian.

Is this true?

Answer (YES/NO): NO